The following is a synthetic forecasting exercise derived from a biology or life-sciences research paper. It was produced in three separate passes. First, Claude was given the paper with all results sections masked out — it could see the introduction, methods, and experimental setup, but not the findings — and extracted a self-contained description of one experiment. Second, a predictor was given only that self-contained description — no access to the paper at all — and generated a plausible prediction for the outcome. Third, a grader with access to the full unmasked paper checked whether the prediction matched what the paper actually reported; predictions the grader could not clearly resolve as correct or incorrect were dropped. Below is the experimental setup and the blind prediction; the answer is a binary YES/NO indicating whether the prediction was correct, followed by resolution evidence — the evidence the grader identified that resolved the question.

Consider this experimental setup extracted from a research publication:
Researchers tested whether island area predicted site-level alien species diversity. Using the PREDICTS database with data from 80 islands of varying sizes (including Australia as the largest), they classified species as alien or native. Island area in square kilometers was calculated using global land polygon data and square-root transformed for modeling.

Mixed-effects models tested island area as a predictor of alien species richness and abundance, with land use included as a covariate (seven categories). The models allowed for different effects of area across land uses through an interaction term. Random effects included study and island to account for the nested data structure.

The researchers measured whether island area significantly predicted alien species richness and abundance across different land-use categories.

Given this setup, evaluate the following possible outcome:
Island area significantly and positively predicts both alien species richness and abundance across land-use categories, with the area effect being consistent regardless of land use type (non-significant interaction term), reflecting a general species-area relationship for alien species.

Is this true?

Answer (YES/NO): NO